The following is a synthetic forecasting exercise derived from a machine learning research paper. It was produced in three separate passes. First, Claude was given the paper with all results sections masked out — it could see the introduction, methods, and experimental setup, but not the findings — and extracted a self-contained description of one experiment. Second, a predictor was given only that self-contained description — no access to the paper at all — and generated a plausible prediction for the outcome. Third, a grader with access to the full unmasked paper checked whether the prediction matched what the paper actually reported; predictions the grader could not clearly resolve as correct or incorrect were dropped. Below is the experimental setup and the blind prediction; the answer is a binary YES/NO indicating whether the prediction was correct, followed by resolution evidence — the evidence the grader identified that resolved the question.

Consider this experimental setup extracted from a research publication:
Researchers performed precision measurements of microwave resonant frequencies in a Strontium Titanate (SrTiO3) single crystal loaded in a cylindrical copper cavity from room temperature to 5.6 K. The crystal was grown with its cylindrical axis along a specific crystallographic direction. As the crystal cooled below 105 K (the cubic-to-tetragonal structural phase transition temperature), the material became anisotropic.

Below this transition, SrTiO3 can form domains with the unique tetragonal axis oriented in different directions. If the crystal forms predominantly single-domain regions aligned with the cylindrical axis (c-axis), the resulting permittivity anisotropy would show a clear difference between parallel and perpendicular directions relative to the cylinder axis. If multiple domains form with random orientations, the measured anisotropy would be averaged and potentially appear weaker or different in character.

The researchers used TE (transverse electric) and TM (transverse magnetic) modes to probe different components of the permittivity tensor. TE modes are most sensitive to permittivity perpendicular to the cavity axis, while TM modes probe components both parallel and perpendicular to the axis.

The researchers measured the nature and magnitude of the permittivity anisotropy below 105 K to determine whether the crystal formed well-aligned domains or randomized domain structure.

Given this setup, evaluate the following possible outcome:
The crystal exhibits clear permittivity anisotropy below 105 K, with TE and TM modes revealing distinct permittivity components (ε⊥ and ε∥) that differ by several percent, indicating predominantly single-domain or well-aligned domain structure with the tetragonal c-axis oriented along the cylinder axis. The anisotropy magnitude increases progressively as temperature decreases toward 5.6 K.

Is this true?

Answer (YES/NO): NO